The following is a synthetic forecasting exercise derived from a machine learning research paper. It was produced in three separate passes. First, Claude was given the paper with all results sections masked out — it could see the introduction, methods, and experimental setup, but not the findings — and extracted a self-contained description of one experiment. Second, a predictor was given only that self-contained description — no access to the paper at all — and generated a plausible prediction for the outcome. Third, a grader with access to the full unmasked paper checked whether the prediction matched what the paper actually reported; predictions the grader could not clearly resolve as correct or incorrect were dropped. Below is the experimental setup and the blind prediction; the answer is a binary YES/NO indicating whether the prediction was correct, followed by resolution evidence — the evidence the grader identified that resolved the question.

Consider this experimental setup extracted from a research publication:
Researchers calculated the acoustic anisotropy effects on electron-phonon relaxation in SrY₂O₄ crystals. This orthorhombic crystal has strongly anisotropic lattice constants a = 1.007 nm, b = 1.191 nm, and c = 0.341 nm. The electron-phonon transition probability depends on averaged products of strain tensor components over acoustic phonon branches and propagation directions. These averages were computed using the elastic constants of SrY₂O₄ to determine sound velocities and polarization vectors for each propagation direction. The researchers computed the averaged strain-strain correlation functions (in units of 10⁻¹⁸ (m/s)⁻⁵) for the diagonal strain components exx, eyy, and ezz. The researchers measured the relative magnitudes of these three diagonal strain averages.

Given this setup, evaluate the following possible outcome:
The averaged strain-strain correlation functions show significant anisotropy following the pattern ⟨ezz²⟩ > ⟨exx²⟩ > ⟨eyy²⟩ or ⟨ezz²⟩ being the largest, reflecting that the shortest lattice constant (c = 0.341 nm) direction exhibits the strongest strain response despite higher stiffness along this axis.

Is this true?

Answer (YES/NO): NO